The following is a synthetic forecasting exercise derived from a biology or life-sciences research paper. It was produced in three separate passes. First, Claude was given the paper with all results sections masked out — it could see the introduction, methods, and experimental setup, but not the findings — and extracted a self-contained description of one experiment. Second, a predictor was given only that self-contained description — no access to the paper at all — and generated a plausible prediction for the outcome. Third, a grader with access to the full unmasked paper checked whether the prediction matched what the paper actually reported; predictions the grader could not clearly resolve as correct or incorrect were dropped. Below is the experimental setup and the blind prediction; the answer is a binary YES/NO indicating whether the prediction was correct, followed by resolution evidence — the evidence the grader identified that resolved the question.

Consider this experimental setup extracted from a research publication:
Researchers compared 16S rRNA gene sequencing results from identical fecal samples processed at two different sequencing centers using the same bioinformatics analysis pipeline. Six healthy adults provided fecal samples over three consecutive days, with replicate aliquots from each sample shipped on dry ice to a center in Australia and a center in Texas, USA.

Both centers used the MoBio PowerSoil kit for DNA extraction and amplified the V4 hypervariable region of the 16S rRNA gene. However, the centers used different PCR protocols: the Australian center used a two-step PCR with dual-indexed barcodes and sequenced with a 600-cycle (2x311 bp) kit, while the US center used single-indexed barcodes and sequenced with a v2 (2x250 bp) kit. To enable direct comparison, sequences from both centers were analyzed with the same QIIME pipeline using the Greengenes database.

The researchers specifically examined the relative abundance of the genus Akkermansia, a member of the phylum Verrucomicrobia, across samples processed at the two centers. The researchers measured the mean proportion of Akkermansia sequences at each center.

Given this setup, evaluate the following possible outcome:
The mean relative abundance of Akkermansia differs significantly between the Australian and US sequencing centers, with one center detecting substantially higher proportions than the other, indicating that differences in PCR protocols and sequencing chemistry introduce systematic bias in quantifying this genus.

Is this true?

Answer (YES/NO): YES